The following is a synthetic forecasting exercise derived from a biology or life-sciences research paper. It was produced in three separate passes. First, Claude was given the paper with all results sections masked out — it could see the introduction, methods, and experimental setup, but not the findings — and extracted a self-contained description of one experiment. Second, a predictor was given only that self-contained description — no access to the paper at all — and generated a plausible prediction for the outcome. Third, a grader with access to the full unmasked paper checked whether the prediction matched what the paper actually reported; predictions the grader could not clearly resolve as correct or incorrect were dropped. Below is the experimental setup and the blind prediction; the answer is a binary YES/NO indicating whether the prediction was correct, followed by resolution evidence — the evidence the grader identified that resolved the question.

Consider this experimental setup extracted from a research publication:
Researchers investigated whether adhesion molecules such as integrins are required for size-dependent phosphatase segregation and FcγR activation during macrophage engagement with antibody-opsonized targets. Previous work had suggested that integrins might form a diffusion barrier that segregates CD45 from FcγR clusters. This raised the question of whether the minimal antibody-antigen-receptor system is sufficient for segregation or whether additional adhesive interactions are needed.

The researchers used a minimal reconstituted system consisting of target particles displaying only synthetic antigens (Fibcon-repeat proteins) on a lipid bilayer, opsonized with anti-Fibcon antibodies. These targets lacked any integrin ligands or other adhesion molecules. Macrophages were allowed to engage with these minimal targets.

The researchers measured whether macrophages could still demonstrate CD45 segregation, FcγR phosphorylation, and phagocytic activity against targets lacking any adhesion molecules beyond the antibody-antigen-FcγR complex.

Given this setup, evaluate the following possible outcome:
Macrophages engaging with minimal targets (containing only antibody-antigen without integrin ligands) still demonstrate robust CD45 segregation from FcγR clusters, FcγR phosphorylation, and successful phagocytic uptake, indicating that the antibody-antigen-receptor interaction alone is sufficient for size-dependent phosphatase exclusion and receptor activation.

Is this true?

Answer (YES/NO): YES